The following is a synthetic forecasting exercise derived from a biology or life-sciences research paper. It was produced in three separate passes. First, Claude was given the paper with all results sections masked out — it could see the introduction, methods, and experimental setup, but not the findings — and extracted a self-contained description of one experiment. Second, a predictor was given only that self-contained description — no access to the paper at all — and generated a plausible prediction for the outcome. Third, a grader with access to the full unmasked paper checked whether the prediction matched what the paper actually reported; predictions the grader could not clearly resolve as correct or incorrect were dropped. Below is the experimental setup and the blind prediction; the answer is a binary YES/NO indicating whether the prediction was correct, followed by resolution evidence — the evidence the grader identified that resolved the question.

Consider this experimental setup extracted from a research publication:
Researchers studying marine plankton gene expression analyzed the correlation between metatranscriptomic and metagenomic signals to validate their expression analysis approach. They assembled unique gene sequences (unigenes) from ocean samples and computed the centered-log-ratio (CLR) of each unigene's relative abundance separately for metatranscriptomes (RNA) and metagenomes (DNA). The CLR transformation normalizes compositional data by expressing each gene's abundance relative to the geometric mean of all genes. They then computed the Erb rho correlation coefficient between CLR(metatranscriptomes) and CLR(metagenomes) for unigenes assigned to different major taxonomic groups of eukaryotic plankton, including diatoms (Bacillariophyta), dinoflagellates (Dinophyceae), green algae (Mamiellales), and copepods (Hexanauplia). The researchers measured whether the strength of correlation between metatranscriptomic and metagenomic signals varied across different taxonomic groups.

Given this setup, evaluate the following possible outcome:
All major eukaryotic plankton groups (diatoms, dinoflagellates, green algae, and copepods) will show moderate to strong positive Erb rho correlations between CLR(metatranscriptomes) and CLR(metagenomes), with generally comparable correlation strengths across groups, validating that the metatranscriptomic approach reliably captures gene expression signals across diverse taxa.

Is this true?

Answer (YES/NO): NO